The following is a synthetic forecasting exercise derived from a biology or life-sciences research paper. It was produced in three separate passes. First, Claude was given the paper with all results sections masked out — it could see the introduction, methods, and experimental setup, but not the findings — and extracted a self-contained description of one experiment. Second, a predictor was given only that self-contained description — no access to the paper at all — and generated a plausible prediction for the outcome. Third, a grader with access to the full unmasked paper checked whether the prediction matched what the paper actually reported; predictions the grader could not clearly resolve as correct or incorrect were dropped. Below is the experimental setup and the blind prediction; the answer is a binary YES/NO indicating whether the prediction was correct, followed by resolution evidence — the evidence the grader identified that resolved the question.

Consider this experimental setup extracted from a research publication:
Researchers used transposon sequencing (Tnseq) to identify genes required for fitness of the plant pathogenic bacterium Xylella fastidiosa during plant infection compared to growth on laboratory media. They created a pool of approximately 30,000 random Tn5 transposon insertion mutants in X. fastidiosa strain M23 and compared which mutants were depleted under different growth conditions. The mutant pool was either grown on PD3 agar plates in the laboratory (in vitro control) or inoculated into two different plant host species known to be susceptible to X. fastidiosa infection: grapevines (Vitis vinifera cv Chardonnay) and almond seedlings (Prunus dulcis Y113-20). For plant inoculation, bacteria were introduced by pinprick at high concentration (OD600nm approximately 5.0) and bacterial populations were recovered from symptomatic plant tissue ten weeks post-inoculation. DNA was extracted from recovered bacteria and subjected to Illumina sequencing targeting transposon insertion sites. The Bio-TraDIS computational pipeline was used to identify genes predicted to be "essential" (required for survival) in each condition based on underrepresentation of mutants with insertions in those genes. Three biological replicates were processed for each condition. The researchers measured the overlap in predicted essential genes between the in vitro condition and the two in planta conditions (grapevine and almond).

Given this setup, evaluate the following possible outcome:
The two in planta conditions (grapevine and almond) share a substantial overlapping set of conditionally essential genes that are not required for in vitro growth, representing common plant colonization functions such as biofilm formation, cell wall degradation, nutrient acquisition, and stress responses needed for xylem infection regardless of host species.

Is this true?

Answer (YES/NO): NO